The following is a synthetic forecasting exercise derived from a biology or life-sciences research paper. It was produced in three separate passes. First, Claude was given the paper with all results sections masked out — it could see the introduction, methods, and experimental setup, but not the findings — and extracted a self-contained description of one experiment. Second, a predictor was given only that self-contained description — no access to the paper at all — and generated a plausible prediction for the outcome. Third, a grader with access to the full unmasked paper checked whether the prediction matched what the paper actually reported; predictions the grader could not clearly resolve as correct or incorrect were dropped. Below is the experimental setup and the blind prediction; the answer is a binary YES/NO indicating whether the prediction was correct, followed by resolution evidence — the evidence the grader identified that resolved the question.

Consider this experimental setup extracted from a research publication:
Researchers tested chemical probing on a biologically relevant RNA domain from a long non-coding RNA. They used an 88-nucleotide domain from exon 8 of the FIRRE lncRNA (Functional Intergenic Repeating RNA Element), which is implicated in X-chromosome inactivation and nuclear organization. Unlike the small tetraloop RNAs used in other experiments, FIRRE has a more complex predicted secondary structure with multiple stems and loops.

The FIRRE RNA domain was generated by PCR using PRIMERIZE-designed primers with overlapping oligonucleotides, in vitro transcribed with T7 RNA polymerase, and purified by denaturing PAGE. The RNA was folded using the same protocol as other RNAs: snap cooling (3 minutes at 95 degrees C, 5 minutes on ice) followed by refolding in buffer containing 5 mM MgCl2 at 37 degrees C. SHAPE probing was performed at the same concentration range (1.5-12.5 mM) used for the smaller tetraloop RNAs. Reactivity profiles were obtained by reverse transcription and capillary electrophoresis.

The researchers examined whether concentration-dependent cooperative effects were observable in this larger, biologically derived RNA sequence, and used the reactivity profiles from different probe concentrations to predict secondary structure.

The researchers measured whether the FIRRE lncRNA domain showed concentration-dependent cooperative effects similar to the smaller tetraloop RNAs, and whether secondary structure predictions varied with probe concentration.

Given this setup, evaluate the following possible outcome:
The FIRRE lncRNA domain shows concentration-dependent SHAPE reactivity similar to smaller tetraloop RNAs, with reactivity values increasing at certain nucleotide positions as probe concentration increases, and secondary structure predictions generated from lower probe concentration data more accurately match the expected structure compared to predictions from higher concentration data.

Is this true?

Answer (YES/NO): NO